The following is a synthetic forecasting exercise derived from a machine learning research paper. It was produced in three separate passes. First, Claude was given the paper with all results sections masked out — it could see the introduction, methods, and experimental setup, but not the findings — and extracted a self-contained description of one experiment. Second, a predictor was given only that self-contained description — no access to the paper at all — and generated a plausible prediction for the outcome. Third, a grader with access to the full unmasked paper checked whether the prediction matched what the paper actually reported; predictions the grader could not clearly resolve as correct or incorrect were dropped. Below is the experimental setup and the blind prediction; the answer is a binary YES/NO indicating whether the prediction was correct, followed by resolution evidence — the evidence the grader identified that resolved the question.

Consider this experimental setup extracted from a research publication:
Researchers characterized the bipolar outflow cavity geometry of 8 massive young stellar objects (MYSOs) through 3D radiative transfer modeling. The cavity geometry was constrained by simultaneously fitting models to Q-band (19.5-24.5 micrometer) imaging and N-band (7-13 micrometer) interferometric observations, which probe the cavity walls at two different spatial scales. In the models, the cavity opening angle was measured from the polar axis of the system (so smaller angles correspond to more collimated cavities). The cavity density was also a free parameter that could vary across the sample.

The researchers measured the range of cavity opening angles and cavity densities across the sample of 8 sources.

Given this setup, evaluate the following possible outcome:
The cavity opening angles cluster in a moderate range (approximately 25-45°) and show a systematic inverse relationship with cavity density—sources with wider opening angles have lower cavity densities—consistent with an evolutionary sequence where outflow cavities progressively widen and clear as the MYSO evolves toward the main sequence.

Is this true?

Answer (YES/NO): NO